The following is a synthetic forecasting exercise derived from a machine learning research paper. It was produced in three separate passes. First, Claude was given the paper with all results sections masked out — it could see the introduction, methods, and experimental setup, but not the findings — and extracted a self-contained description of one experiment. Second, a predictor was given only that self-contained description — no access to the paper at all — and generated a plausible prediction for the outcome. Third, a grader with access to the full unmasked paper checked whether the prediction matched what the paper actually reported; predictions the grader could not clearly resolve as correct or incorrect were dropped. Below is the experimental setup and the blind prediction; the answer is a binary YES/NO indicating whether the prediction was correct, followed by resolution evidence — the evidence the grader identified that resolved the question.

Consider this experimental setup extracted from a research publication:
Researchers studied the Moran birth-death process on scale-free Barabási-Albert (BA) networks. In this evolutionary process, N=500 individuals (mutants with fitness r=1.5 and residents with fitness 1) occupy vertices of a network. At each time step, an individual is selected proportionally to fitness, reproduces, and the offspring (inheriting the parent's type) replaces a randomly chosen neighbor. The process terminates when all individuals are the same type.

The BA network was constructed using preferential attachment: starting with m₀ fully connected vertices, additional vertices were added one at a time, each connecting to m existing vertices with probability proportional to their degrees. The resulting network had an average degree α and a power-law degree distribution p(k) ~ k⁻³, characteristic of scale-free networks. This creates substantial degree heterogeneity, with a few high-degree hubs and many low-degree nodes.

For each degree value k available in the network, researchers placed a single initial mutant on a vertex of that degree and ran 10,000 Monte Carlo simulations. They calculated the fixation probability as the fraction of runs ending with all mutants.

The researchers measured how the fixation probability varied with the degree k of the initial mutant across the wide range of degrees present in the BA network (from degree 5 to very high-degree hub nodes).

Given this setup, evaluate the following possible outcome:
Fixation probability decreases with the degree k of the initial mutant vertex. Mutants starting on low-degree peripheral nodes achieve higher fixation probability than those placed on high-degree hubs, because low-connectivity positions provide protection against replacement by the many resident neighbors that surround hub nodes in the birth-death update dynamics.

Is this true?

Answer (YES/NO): YES